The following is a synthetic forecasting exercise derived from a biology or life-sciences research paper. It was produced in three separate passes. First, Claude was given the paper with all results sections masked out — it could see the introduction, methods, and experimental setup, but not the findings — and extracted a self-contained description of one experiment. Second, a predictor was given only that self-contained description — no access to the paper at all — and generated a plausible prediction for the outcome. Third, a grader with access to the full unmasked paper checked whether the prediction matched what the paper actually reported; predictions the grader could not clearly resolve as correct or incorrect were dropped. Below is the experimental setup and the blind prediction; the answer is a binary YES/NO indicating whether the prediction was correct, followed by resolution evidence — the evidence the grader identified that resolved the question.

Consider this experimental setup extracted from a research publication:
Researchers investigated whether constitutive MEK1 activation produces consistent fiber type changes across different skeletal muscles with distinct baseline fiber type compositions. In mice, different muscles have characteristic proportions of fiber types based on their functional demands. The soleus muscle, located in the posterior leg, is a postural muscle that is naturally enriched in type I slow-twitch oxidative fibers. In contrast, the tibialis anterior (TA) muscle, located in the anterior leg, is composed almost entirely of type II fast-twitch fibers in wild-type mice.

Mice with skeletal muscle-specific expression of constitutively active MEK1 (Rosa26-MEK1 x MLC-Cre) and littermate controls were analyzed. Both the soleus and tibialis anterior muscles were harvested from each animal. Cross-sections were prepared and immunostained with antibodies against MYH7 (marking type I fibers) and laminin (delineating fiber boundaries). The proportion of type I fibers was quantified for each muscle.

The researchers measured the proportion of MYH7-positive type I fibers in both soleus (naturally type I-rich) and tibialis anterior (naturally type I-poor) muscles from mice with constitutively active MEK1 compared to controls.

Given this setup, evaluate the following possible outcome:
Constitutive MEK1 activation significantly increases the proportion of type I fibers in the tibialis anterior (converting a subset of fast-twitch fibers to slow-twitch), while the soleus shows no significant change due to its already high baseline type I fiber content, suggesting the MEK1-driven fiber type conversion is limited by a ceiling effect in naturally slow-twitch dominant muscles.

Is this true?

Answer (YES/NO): NO